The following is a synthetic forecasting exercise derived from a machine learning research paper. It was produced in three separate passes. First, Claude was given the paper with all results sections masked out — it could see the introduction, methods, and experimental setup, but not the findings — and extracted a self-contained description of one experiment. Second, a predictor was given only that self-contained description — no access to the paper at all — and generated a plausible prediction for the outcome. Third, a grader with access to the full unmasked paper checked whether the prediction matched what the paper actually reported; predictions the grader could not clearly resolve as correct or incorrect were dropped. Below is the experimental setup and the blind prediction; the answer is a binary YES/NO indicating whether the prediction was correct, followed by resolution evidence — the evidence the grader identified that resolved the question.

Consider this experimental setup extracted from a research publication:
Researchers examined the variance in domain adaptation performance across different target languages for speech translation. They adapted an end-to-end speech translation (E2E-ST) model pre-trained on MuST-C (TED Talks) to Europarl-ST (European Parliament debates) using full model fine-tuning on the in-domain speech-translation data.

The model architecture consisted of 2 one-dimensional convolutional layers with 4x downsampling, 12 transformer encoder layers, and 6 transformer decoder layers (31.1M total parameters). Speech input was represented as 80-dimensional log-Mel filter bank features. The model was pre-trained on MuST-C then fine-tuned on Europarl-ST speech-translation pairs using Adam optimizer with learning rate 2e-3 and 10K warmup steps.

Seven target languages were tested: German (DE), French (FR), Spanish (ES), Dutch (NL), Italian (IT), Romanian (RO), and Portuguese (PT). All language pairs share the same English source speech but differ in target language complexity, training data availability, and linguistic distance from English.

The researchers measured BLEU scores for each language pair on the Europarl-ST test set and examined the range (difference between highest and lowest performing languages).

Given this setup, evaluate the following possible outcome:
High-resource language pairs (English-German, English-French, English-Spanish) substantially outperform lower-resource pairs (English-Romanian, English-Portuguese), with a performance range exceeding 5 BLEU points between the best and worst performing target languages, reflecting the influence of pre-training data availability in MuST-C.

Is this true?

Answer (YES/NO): NO